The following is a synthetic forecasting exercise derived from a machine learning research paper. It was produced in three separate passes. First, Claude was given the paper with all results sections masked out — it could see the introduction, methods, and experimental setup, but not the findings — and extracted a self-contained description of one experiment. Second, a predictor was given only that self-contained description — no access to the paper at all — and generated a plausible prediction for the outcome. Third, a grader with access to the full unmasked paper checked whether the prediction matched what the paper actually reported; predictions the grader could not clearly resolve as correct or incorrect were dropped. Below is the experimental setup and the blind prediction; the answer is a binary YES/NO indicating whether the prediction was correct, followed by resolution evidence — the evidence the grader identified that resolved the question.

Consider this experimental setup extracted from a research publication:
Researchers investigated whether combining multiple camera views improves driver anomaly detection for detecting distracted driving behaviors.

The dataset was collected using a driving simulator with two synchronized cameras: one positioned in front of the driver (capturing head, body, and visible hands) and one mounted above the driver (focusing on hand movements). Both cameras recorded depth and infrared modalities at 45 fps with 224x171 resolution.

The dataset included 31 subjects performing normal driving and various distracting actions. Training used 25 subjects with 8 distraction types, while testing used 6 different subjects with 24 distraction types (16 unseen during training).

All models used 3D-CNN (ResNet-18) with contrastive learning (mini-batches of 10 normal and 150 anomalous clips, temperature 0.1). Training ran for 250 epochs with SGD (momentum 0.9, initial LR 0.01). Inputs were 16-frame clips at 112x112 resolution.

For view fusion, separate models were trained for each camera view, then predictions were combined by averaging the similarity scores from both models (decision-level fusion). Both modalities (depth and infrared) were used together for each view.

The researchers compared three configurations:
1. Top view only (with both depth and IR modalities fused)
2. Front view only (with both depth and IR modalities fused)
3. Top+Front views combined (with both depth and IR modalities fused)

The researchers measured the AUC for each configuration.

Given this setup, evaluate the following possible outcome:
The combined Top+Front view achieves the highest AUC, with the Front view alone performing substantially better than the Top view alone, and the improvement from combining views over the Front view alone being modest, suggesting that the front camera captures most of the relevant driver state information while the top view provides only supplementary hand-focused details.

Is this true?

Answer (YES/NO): NO